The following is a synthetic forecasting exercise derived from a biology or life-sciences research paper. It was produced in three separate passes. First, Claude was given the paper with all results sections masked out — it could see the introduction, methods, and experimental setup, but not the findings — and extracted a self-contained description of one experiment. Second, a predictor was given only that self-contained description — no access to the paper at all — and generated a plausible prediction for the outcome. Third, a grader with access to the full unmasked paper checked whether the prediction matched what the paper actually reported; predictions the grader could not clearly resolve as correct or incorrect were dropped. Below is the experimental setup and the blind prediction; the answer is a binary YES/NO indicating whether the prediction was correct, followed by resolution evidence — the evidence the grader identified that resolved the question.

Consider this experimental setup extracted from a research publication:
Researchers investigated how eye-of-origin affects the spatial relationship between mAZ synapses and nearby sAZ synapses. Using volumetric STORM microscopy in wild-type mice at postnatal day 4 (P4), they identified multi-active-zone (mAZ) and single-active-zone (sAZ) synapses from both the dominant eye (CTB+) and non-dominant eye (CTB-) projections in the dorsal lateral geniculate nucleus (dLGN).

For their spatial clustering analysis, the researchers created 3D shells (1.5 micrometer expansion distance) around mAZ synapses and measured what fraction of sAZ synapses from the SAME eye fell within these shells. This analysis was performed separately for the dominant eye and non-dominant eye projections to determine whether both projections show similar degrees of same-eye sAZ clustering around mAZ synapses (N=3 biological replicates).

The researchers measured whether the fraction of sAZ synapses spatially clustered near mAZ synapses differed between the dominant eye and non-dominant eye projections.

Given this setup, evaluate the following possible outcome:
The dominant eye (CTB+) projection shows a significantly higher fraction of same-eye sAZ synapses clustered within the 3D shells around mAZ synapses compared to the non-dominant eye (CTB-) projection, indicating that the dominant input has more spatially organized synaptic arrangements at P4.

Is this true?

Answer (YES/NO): NO